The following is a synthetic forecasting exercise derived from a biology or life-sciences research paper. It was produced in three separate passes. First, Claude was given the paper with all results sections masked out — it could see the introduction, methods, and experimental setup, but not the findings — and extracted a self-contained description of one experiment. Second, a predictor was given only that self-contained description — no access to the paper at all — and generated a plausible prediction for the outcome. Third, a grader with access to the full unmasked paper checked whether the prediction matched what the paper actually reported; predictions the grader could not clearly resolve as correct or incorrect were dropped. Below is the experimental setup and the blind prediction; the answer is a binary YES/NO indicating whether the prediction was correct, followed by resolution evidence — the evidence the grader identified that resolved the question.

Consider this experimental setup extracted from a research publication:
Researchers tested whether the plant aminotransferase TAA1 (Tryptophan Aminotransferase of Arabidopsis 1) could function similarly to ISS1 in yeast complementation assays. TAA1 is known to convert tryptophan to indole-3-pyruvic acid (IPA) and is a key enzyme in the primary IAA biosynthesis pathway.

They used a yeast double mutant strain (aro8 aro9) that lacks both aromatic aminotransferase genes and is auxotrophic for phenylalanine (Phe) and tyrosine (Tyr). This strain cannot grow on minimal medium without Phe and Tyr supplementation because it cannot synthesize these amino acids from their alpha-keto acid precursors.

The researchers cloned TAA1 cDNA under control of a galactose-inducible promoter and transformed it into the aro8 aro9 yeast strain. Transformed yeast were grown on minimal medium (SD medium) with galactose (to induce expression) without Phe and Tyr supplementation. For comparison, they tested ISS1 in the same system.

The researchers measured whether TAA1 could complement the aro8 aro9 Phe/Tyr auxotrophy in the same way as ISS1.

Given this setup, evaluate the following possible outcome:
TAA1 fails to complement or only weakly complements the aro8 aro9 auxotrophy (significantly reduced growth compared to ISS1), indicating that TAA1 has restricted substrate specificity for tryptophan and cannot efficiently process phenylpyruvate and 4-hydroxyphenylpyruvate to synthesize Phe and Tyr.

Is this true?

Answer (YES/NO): YES